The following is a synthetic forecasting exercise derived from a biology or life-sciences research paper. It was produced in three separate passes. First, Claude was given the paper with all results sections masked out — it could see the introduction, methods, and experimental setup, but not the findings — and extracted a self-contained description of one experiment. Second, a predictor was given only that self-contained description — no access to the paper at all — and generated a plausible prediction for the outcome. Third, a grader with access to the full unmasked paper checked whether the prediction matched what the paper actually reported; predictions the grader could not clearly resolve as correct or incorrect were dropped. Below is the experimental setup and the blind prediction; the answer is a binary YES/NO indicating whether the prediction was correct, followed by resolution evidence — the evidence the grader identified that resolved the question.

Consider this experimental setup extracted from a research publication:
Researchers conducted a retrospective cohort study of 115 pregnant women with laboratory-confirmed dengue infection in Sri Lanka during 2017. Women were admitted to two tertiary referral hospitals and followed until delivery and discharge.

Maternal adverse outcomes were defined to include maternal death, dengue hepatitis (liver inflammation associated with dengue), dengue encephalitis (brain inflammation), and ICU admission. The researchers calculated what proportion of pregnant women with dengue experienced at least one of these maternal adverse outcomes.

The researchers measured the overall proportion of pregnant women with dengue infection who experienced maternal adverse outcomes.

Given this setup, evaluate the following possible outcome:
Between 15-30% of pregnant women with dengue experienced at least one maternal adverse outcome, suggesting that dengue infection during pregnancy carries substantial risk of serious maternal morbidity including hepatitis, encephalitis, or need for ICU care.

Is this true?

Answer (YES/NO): YES